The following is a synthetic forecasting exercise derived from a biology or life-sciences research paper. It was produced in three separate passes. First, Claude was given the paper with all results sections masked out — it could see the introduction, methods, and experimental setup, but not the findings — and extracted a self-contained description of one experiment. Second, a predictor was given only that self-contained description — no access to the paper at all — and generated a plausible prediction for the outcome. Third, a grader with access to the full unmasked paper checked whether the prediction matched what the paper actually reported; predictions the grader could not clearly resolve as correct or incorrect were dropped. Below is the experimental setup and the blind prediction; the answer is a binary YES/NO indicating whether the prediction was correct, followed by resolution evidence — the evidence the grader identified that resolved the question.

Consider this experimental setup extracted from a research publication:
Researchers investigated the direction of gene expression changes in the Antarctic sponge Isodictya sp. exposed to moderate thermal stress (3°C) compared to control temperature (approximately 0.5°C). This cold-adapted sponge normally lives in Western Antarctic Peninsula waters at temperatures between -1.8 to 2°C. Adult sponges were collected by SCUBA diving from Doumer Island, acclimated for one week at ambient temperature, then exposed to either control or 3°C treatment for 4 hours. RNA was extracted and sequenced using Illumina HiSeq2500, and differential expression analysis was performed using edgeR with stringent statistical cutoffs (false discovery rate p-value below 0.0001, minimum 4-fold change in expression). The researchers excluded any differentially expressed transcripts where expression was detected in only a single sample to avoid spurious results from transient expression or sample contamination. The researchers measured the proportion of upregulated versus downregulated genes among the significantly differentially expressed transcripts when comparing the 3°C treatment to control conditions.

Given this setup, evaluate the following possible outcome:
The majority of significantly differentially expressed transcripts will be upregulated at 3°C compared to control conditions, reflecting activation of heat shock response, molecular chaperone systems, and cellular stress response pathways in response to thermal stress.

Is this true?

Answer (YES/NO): YES